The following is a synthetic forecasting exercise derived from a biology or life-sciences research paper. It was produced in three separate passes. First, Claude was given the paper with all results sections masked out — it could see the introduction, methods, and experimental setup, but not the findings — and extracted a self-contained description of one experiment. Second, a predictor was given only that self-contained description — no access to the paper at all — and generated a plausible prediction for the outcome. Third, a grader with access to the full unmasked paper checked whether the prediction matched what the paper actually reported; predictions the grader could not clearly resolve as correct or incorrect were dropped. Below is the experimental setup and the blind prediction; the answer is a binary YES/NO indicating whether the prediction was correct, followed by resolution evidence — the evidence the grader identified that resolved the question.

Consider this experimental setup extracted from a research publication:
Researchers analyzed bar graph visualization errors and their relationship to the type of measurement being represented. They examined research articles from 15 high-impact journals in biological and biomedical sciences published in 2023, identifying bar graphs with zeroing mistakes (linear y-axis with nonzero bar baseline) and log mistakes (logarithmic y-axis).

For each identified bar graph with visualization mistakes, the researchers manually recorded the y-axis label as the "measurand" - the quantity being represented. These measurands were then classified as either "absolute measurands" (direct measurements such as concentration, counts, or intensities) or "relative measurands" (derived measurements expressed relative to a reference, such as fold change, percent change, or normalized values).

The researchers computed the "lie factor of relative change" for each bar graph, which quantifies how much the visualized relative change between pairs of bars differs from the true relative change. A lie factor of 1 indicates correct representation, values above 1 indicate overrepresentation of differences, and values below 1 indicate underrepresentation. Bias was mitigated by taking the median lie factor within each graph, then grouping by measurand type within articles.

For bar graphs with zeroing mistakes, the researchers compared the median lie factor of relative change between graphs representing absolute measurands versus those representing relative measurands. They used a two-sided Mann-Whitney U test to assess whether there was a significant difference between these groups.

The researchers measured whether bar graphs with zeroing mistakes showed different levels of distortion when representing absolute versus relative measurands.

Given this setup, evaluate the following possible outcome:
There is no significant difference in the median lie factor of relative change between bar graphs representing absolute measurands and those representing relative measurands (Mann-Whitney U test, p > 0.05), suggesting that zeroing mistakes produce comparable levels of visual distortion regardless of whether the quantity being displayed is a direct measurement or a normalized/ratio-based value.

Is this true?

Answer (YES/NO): YES